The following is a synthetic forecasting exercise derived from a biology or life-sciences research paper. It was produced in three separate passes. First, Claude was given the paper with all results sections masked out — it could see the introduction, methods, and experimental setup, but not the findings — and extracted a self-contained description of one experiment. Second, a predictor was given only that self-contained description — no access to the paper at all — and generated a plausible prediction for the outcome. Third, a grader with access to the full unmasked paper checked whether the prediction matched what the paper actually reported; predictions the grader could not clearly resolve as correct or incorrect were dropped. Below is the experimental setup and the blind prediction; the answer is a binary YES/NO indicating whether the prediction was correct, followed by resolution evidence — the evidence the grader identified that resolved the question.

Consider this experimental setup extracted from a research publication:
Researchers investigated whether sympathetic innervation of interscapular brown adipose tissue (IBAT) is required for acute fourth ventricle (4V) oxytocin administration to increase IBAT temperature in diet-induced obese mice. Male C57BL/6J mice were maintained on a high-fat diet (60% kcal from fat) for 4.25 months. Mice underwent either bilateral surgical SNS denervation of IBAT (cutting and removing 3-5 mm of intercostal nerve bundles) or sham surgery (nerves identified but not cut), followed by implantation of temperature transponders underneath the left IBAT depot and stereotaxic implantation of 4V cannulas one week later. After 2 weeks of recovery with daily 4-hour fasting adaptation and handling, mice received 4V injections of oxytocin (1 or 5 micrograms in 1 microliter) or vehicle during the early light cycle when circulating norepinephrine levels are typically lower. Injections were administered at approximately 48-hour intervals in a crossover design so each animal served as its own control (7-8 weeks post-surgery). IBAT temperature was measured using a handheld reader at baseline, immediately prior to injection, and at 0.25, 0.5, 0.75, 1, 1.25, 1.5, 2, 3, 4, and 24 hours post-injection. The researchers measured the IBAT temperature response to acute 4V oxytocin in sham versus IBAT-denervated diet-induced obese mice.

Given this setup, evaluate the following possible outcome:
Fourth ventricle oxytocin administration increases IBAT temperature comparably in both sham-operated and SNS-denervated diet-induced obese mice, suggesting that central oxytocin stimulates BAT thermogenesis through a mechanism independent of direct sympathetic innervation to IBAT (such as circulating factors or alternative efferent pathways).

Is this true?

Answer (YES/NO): YES